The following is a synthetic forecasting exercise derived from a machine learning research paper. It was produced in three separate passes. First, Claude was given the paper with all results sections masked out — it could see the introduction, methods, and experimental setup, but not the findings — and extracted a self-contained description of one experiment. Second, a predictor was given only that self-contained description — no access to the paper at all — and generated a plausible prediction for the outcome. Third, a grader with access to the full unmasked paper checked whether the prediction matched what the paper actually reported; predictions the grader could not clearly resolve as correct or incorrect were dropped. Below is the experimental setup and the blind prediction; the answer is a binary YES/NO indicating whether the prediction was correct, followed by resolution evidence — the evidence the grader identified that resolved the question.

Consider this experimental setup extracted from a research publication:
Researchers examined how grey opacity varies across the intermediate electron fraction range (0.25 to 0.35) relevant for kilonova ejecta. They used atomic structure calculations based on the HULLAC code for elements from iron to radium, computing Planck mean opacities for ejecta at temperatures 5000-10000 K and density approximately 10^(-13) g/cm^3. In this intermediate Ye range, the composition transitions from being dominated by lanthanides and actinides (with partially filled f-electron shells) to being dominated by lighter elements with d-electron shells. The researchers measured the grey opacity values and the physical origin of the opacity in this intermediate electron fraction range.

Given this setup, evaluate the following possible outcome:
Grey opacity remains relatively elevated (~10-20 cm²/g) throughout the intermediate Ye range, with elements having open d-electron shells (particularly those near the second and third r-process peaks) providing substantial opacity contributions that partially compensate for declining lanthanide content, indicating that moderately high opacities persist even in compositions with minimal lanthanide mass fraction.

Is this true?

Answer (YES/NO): NO